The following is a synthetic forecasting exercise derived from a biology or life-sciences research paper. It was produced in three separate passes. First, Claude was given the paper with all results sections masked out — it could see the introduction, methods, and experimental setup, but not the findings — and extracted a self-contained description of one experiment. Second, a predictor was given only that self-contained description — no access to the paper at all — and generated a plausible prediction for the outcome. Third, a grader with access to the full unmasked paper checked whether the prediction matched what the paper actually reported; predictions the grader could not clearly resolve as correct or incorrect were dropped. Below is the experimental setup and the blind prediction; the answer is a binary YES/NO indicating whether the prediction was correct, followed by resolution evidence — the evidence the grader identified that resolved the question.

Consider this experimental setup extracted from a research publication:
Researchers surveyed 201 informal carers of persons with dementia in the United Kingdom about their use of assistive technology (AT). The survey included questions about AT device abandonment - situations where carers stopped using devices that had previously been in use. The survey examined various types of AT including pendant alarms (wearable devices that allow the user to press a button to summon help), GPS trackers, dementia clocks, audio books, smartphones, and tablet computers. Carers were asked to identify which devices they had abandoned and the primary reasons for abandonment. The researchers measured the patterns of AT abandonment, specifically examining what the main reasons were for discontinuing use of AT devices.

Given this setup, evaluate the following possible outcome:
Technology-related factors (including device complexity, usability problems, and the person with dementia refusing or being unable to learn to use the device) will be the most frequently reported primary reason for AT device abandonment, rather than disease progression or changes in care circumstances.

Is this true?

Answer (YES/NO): NO